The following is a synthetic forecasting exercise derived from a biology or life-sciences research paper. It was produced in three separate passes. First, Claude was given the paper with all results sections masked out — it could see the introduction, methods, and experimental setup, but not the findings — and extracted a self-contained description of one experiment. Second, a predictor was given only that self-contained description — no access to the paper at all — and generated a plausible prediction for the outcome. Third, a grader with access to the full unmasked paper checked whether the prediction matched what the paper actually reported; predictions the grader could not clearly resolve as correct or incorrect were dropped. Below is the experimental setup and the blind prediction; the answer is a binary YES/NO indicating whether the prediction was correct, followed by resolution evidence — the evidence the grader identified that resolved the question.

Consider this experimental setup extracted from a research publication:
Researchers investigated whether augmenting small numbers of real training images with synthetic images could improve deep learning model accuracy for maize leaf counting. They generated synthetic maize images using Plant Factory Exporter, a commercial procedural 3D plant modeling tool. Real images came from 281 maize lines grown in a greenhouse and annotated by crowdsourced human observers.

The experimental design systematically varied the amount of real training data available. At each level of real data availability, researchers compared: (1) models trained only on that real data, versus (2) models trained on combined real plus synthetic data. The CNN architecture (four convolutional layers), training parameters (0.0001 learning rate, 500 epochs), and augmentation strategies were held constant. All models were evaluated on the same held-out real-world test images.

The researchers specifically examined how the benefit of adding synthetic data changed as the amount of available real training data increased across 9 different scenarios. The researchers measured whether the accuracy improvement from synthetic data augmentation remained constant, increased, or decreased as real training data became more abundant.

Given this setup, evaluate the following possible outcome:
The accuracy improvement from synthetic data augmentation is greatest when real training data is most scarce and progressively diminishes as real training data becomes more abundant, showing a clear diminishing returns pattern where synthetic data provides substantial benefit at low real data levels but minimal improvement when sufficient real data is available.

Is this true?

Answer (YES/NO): YES